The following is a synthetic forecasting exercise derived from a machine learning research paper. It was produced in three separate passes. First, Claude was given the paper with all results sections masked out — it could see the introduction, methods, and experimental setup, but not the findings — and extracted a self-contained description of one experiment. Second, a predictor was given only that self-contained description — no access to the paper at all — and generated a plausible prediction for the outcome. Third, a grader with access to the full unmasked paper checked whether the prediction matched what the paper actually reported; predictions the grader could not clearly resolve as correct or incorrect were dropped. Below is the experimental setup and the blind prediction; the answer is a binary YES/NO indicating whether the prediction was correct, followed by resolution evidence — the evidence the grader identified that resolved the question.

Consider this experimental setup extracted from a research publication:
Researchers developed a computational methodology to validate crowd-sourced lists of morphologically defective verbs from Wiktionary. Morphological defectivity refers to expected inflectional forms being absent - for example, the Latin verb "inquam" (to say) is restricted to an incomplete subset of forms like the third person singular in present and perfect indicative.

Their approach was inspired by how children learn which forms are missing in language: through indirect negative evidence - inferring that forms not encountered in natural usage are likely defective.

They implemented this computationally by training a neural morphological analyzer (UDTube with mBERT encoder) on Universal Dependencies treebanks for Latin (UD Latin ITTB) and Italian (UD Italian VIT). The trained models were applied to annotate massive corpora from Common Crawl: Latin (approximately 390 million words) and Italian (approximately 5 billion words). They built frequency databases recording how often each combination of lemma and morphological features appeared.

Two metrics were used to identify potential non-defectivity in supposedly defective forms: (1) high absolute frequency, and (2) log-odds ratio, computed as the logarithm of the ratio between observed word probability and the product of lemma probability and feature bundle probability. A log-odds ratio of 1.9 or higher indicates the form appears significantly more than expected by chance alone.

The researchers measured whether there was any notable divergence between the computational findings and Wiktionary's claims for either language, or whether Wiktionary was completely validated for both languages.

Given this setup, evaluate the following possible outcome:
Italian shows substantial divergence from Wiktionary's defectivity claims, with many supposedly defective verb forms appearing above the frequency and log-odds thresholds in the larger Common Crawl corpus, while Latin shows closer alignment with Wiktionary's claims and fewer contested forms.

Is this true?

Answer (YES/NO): NO